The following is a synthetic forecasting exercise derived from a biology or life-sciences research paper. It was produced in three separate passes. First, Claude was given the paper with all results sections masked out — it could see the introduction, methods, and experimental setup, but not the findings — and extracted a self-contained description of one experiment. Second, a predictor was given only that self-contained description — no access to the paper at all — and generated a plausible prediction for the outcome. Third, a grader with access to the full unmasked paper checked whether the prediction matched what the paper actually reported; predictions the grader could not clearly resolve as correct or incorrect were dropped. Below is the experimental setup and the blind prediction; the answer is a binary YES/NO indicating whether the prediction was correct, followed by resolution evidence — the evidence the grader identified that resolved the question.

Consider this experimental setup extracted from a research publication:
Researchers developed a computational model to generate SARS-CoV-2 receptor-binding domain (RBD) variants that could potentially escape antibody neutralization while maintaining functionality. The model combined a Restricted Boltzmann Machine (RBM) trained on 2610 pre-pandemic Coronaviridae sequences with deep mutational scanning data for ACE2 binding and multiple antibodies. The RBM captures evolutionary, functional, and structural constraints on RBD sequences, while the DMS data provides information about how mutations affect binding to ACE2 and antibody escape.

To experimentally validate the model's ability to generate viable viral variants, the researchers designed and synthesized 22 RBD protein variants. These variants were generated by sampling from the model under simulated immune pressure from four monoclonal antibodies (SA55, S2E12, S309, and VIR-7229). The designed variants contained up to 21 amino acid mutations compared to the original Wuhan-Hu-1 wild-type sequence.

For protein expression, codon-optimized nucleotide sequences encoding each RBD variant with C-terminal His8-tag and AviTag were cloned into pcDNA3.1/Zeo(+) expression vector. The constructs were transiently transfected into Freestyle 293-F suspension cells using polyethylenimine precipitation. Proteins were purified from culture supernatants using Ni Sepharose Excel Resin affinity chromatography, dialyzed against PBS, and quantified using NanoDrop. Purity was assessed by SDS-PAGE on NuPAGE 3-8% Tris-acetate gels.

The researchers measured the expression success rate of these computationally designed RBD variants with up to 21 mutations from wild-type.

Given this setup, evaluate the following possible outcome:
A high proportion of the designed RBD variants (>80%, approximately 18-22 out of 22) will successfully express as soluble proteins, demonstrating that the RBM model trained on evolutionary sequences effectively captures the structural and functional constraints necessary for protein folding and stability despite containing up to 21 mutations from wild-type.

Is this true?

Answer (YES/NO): NO